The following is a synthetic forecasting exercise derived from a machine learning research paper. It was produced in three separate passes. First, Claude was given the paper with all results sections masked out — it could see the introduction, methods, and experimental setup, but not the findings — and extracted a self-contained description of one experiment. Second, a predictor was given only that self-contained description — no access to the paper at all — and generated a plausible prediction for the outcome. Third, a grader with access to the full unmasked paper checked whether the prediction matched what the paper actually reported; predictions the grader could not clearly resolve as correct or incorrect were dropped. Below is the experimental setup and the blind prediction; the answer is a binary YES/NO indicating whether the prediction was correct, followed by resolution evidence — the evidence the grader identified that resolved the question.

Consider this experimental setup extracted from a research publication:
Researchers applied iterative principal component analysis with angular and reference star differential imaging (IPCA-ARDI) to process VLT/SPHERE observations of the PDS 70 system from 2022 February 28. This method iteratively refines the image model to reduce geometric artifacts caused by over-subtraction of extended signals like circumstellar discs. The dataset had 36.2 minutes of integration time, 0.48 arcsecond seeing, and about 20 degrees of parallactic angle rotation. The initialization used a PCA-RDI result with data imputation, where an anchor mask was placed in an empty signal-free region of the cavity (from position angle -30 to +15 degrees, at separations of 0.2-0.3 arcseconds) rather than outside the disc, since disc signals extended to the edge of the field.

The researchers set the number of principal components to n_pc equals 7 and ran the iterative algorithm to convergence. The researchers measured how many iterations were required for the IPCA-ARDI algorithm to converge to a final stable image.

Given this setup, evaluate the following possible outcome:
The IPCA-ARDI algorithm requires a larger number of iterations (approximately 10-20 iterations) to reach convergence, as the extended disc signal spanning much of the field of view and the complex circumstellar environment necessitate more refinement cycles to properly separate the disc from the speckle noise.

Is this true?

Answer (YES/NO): NO